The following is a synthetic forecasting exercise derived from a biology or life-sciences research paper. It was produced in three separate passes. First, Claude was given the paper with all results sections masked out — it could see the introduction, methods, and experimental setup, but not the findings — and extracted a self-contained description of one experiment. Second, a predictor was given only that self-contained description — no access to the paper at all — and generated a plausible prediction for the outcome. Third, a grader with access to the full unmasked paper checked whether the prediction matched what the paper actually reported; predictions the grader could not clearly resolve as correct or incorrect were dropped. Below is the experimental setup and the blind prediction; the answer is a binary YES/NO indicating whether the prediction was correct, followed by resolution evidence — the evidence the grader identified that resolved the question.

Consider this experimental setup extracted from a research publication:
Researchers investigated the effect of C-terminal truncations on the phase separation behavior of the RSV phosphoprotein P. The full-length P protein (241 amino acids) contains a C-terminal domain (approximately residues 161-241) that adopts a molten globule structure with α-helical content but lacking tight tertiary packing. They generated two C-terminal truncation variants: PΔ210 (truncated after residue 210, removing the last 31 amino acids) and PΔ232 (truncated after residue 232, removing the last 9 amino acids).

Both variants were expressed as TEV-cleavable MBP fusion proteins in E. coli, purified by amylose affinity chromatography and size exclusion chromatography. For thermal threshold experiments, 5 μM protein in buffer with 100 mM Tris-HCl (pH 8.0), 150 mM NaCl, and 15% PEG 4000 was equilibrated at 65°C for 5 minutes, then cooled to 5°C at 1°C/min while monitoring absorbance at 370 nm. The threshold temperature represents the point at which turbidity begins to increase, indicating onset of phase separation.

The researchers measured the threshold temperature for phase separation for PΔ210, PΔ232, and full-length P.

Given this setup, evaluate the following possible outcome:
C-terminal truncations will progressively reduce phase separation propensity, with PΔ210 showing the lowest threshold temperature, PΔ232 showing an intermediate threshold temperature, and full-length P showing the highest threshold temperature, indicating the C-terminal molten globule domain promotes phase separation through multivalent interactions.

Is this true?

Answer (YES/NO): NO